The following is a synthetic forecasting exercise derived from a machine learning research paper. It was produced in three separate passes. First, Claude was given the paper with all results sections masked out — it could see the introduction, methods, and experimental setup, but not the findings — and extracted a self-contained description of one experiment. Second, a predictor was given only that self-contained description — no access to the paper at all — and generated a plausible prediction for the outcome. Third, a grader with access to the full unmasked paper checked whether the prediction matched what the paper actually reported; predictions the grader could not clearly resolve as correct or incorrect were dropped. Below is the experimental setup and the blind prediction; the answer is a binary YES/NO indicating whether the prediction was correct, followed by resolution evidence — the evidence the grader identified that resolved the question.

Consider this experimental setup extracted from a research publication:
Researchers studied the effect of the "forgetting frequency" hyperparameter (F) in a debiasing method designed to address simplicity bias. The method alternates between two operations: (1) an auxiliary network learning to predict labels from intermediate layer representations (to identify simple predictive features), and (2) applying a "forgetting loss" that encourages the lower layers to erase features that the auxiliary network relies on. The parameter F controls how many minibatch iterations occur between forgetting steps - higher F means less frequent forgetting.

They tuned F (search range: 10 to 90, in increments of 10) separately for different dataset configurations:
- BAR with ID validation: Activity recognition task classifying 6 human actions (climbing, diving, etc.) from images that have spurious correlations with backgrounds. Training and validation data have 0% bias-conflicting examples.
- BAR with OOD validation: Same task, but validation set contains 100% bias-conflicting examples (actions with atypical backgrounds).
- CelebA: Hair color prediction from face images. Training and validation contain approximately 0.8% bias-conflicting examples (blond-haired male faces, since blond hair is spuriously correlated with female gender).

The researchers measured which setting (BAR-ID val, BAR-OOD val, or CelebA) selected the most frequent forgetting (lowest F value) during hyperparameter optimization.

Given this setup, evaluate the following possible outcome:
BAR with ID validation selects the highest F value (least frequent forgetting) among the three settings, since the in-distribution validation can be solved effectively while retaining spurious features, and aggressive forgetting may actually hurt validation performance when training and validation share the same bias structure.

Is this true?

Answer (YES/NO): YES